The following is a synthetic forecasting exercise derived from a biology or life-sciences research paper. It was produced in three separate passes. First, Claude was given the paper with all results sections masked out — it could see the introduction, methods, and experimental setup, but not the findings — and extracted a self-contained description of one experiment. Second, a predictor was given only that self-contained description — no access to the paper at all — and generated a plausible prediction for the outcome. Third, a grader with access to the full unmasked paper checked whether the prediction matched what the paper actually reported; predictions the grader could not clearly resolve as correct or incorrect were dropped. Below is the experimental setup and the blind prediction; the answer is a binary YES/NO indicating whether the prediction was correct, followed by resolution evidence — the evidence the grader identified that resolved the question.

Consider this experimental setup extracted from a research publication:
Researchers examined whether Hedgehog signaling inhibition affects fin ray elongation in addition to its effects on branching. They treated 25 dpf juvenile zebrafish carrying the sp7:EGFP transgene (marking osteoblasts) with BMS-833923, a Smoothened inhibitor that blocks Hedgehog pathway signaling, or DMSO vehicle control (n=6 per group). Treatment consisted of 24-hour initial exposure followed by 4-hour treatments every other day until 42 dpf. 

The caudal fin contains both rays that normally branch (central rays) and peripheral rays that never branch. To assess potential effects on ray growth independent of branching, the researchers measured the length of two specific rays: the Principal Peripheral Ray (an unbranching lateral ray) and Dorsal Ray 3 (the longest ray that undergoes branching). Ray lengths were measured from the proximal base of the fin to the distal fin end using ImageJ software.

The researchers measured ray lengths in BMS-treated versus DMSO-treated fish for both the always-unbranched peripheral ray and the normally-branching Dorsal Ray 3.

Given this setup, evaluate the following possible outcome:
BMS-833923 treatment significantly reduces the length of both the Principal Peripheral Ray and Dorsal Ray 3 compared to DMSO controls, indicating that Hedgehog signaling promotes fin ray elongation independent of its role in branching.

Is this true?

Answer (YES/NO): NO